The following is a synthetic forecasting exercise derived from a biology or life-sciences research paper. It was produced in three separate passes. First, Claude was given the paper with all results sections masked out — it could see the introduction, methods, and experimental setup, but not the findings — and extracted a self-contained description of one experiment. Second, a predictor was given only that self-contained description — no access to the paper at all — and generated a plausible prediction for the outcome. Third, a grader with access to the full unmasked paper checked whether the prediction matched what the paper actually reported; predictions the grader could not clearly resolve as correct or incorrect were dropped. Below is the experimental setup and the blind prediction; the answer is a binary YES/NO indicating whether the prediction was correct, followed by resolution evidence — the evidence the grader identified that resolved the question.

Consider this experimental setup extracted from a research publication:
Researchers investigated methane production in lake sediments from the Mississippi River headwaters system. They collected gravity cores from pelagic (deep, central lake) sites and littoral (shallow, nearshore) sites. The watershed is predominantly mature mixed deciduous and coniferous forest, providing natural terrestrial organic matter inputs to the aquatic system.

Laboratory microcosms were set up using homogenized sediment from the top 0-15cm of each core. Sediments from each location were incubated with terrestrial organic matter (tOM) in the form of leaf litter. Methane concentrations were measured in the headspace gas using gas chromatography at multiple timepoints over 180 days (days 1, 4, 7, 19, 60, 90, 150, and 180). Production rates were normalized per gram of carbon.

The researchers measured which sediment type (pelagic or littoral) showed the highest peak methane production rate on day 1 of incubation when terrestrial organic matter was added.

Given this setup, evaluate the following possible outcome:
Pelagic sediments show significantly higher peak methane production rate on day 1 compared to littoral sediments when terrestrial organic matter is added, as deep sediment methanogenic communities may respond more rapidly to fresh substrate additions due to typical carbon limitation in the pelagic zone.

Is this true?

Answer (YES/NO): NO